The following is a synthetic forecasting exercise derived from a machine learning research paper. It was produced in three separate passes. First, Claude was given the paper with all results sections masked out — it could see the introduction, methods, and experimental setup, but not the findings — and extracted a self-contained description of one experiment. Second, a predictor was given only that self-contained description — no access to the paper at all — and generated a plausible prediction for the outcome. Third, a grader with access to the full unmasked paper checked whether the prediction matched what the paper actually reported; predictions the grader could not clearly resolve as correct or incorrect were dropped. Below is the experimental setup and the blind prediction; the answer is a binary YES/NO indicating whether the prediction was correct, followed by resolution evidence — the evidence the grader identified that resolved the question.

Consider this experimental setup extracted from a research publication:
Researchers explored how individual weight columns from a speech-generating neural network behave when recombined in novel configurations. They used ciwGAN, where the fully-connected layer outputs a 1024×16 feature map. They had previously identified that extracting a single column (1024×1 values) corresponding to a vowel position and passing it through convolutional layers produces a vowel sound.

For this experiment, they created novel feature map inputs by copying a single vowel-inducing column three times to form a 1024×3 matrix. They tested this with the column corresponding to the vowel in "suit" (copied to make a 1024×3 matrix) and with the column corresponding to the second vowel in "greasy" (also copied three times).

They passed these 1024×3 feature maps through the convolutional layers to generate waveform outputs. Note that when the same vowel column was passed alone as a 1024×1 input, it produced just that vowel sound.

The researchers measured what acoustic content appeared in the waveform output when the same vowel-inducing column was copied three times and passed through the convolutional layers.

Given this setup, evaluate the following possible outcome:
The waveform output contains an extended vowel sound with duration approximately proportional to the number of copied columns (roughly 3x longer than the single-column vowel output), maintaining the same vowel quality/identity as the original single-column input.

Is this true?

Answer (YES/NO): NO